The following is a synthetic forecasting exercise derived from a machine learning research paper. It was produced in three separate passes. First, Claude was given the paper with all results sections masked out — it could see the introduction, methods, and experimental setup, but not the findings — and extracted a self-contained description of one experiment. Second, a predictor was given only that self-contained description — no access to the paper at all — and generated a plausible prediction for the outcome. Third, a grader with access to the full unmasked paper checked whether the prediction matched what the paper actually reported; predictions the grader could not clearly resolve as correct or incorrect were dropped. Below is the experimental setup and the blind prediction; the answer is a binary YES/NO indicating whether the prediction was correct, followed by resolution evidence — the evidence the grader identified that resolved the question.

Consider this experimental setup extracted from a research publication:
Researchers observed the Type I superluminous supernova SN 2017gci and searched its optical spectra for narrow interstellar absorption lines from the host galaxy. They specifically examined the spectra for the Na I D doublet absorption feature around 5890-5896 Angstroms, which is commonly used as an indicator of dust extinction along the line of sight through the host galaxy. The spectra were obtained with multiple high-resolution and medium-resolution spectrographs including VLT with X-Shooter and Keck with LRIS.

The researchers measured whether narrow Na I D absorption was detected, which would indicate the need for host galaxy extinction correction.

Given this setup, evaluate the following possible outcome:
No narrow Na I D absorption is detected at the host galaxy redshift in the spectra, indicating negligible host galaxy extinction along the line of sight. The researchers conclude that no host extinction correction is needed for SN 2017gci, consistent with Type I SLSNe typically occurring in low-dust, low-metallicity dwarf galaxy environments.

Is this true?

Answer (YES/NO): YES